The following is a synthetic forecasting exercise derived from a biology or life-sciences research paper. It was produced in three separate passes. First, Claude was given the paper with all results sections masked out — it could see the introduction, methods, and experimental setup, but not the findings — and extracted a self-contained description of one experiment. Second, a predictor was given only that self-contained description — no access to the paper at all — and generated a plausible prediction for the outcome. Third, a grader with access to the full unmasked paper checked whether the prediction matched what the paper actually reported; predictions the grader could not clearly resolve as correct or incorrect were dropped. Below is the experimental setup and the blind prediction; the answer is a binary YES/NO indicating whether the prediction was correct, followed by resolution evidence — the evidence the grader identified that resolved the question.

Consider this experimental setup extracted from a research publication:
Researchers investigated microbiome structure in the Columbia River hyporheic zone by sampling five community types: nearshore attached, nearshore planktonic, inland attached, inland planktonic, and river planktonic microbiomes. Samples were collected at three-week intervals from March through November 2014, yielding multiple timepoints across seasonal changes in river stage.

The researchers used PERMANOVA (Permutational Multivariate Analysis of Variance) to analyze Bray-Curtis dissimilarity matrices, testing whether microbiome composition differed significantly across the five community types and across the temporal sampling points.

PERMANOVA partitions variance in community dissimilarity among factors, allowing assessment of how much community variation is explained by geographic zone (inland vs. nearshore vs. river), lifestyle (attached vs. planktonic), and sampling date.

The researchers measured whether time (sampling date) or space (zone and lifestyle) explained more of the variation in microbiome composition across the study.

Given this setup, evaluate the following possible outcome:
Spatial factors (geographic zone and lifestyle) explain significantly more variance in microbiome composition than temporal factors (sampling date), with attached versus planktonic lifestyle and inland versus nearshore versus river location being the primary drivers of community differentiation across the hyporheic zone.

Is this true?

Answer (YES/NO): NO